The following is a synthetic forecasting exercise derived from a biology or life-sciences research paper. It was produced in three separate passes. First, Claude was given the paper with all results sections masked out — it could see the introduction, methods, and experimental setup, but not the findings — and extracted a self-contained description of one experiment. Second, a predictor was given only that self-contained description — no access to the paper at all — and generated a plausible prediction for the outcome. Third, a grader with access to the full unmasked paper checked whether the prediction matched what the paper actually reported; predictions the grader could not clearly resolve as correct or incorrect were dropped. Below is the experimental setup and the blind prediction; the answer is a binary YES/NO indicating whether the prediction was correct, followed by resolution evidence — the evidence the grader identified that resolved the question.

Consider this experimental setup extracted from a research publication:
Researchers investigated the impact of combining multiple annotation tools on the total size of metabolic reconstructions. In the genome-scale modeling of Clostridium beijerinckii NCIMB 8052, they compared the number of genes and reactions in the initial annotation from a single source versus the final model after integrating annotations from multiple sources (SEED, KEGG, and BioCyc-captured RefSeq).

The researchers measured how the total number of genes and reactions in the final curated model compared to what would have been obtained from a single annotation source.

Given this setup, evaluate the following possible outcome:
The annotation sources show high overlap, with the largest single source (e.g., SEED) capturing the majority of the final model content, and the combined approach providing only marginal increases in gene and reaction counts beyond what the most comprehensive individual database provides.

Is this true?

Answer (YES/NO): NO